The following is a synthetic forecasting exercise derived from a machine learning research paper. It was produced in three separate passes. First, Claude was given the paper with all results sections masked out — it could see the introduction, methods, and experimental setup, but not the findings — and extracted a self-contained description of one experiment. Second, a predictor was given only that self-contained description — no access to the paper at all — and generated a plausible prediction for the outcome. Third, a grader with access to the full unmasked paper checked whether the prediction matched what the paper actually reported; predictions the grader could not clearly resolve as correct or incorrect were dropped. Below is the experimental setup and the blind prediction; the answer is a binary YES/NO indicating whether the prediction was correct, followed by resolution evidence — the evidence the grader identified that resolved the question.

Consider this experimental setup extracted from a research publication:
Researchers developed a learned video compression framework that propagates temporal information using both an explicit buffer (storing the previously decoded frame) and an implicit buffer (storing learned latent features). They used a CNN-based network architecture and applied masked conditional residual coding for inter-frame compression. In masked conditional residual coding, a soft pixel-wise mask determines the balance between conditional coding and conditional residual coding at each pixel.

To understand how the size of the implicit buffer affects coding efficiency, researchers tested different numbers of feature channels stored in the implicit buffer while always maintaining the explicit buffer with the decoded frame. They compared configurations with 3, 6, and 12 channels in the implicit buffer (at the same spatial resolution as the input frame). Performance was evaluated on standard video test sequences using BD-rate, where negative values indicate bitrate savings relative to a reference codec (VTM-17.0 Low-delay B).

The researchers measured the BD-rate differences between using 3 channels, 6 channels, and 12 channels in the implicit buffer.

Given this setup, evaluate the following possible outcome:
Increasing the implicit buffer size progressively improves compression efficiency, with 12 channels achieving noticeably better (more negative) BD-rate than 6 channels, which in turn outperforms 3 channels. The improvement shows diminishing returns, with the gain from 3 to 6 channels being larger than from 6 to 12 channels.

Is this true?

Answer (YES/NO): NO